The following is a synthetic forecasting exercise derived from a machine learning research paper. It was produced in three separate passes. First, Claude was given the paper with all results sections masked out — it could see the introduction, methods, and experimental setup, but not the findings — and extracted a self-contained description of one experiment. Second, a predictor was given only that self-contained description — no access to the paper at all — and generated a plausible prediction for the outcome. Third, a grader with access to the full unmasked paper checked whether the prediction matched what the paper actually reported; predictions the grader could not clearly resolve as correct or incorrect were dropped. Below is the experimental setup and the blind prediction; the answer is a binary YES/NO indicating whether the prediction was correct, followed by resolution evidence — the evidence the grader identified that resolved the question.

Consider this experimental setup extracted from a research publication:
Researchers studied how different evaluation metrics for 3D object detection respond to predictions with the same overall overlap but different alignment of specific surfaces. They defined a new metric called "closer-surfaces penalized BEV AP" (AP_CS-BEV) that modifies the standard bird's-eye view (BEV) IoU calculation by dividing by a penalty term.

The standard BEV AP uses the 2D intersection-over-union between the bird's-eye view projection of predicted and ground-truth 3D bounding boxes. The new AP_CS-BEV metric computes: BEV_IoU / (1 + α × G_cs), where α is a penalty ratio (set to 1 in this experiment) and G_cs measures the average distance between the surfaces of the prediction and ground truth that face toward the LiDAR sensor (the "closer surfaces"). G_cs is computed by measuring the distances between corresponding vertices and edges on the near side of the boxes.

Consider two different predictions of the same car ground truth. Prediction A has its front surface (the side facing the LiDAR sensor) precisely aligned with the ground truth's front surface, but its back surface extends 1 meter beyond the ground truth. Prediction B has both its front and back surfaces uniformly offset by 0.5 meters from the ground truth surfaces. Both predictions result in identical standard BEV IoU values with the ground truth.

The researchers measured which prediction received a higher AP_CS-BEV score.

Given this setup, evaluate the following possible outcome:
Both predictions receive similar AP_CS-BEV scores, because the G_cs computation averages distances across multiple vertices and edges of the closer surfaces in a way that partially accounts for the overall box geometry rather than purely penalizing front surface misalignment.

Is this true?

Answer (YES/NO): NO